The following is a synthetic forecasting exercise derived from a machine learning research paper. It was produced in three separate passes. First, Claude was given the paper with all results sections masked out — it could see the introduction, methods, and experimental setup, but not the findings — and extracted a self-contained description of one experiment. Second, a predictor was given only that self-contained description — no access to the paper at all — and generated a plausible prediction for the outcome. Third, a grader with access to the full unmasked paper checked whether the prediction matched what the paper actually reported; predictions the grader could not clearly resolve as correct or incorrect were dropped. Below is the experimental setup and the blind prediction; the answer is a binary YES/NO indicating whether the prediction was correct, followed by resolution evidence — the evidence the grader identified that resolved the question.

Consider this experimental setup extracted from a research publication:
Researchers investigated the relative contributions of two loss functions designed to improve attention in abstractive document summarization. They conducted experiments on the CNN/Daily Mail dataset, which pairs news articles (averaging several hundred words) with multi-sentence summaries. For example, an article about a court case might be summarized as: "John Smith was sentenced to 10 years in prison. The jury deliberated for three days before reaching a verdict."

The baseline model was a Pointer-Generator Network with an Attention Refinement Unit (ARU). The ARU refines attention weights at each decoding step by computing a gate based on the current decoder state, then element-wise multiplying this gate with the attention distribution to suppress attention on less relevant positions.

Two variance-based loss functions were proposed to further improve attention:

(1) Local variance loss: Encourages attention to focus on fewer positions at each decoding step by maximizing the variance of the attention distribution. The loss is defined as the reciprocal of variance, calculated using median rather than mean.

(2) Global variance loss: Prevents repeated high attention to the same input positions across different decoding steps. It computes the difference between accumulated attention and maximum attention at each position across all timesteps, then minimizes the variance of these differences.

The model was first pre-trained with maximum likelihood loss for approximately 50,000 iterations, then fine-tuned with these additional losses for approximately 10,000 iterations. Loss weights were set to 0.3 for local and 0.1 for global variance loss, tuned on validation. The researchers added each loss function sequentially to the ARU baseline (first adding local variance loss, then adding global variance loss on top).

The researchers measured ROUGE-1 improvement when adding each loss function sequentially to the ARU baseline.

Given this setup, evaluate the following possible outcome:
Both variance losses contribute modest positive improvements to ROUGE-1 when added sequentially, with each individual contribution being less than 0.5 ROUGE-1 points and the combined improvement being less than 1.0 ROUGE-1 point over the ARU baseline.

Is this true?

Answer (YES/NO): NO